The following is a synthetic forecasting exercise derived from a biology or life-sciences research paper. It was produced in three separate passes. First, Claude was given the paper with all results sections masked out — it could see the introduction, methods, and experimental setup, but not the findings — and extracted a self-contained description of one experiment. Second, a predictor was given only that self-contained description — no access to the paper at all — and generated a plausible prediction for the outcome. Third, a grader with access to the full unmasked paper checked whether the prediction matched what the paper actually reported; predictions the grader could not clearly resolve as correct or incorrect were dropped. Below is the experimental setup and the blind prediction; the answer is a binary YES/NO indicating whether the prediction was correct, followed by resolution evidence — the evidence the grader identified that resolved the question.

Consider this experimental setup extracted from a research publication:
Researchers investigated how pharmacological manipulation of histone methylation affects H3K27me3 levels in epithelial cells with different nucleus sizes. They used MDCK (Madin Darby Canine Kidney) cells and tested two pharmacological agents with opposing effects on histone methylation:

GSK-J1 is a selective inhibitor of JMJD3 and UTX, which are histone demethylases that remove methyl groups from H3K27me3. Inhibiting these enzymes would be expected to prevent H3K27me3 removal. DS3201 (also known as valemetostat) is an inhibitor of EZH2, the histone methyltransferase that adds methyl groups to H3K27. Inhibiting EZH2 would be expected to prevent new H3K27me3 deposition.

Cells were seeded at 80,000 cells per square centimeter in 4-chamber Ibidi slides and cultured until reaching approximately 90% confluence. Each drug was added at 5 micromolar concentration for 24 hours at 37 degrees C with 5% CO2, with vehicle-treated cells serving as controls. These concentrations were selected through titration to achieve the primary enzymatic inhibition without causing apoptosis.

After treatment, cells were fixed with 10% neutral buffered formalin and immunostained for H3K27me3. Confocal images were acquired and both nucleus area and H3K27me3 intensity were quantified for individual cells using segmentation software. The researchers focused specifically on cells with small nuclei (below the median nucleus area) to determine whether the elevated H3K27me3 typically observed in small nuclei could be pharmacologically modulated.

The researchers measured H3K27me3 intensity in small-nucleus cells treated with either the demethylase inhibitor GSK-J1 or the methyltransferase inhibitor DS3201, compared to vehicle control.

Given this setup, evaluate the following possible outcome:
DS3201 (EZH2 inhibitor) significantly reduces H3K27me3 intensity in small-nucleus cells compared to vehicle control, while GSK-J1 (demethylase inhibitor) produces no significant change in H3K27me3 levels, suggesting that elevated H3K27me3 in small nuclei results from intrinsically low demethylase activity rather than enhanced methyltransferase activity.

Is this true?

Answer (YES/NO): NO